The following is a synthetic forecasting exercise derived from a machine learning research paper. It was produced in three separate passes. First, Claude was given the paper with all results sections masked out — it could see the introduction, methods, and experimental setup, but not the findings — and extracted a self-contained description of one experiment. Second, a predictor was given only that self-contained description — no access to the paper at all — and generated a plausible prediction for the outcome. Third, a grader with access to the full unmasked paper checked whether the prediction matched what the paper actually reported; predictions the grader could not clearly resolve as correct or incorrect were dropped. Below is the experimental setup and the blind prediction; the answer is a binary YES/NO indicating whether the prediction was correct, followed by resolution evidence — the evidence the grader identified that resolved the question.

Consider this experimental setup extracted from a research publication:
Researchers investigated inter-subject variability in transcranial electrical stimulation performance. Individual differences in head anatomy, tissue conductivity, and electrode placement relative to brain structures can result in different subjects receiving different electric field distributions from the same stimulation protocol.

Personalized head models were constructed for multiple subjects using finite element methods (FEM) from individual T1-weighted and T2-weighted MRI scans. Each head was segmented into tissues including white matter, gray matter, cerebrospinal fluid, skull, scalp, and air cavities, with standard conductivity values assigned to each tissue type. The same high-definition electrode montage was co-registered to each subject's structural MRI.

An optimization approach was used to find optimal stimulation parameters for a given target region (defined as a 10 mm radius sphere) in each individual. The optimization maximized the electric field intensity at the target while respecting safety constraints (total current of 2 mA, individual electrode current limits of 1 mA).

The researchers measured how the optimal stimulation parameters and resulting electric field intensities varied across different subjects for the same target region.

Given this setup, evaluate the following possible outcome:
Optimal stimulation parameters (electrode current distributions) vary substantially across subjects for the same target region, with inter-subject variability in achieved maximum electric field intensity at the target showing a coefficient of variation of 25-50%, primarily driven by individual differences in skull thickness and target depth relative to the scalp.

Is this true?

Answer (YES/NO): NO